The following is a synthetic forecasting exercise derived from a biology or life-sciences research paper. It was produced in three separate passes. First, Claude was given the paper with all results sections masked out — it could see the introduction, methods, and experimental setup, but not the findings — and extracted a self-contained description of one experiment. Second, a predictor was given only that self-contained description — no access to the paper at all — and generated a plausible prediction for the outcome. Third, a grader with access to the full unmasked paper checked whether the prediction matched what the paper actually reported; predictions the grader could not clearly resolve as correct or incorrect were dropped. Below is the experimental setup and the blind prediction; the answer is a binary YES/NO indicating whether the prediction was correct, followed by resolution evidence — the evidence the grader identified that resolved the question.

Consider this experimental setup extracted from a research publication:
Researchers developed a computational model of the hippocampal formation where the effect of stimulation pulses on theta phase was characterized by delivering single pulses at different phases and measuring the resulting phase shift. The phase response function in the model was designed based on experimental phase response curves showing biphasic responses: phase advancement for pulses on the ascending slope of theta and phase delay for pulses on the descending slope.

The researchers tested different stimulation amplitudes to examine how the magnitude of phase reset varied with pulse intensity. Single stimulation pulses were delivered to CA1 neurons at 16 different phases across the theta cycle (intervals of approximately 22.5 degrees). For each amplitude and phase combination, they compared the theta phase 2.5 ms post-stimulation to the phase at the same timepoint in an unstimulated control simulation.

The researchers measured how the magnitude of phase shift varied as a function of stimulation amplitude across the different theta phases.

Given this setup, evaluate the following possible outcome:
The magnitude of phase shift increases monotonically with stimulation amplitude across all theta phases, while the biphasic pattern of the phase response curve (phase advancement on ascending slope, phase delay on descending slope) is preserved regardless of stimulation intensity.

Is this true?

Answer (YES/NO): YES